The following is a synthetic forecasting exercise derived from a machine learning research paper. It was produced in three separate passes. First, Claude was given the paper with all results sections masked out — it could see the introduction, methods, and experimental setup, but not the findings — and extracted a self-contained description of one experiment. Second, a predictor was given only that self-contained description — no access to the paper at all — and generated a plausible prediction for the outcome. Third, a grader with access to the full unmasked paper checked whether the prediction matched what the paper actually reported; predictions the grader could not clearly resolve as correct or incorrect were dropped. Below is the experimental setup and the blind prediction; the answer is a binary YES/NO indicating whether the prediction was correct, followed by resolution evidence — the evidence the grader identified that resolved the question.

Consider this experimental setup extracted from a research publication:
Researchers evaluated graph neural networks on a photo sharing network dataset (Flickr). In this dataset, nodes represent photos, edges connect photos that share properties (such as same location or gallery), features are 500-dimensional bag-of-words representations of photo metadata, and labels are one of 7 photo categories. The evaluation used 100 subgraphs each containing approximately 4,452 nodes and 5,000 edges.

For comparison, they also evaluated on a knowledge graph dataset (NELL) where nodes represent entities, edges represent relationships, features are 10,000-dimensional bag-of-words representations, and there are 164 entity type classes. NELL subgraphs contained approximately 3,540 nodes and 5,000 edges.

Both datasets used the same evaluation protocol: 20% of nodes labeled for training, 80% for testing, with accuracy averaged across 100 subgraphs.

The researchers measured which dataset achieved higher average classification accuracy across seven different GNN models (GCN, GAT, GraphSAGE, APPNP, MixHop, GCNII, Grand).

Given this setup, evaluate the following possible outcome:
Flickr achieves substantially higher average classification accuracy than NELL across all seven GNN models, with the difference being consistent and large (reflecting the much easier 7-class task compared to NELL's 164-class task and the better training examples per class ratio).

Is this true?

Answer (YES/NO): NO